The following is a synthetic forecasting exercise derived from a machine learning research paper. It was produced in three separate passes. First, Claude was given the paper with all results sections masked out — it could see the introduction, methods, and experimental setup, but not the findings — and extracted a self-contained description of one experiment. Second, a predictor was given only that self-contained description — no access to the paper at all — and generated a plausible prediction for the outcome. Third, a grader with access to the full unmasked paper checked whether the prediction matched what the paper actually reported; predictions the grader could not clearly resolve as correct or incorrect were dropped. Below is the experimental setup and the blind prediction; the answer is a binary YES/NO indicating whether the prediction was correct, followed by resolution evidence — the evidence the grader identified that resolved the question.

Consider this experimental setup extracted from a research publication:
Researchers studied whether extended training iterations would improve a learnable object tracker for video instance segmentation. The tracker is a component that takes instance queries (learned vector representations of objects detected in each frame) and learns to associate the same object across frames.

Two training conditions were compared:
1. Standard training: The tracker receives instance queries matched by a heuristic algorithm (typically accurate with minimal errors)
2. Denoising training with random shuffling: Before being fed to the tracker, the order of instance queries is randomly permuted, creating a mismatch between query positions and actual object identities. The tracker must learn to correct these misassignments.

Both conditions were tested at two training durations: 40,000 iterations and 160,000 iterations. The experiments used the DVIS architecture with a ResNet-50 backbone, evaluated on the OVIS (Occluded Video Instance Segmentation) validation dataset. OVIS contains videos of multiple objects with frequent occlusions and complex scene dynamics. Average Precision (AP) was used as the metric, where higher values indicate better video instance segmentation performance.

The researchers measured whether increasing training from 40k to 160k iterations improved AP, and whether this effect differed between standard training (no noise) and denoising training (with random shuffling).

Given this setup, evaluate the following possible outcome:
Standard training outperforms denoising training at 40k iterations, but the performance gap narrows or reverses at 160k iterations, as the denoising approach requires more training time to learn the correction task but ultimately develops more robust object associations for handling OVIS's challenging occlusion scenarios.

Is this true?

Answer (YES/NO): NO